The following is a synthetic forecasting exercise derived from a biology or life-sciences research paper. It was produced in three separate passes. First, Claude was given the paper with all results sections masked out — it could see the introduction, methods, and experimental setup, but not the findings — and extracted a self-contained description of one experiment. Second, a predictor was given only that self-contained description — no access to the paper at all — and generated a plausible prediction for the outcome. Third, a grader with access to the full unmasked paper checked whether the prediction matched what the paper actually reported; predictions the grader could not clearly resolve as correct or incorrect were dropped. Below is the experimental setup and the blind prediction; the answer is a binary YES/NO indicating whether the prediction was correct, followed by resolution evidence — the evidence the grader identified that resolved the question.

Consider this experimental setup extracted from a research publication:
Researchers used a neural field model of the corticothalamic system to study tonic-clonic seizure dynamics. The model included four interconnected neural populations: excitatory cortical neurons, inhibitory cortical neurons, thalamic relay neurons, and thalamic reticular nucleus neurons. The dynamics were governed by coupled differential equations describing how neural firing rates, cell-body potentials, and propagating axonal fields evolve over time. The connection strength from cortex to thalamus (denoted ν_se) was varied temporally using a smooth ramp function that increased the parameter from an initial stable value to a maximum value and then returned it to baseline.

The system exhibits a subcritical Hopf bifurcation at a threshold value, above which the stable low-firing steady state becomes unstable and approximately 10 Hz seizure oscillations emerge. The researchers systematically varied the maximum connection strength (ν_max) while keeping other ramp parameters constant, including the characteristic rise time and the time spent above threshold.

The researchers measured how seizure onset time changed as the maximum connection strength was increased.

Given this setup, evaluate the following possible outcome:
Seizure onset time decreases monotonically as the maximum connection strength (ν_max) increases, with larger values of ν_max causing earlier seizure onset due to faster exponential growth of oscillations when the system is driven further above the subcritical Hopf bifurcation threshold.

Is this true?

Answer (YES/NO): NO